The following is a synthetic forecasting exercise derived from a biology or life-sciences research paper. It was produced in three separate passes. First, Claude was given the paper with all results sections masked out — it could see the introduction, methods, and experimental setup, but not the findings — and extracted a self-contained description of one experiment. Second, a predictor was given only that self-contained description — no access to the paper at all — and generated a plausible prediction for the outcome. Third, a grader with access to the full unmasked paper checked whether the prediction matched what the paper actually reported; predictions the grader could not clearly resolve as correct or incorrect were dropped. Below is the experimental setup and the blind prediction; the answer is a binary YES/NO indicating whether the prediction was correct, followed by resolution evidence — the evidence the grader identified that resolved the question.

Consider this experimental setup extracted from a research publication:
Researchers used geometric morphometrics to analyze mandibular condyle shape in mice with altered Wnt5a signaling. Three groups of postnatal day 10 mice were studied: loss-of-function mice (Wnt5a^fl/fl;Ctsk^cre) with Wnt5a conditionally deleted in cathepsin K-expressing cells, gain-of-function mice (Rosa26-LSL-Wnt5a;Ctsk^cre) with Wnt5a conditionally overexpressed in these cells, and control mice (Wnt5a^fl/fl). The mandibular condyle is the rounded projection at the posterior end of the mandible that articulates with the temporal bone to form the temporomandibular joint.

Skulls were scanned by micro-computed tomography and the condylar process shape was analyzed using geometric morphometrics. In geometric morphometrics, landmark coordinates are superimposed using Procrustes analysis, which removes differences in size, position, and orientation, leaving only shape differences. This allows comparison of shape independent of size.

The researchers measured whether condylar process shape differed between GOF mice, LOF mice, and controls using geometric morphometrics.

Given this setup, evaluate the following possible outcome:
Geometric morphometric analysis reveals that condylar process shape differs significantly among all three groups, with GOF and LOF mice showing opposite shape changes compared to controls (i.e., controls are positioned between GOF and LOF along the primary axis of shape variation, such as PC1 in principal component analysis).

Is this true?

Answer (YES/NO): NO